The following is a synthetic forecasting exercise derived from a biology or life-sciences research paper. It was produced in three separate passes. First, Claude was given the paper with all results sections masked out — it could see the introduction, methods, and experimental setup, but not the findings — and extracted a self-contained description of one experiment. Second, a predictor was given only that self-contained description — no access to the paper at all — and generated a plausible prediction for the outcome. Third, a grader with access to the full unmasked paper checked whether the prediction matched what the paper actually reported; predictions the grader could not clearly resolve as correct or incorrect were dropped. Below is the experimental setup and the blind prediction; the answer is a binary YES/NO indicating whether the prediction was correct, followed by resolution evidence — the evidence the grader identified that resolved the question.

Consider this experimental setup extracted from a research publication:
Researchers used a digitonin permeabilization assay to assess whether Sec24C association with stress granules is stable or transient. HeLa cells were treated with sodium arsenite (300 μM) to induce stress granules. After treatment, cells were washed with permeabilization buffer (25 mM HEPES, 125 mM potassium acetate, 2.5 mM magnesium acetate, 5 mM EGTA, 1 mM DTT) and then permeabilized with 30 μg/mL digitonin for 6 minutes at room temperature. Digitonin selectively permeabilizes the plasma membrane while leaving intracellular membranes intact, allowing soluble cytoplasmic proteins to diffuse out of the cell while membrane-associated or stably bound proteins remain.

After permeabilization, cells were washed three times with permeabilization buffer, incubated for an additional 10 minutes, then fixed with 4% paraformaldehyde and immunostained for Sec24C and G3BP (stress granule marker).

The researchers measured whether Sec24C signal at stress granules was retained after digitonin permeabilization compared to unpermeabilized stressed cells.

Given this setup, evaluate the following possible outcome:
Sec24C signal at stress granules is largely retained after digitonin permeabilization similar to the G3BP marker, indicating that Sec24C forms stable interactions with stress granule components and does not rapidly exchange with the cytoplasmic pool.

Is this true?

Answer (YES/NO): YES